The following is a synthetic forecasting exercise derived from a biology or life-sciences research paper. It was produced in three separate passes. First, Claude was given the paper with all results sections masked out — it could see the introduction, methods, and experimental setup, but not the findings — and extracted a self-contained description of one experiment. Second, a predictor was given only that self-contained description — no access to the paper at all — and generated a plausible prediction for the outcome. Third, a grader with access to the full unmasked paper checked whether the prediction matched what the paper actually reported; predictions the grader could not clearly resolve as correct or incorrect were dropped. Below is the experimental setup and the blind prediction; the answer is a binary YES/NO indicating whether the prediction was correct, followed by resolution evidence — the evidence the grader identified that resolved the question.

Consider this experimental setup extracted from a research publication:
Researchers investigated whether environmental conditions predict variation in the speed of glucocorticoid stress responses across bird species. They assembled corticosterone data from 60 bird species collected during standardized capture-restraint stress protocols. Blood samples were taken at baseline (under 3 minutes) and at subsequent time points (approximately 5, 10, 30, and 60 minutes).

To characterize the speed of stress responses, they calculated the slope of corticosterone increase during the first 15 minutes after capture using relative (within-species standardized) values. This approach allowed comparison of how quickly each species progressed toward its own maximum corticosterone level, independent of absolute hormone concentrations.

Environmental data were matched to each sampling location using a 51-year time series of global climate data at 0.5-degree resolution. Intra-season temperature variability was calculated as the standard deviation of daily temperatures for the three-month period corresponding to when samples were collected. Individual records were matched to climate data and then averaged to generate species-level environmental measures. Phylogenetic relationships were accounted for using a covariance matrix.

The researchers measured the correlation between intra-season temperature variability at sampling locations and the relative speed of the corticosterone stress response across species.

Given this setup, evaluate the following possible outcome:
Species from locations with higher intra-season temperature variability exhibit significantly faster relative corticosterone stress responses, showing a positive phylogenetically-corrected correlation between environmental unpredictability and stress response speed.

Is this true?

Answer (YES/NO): YES